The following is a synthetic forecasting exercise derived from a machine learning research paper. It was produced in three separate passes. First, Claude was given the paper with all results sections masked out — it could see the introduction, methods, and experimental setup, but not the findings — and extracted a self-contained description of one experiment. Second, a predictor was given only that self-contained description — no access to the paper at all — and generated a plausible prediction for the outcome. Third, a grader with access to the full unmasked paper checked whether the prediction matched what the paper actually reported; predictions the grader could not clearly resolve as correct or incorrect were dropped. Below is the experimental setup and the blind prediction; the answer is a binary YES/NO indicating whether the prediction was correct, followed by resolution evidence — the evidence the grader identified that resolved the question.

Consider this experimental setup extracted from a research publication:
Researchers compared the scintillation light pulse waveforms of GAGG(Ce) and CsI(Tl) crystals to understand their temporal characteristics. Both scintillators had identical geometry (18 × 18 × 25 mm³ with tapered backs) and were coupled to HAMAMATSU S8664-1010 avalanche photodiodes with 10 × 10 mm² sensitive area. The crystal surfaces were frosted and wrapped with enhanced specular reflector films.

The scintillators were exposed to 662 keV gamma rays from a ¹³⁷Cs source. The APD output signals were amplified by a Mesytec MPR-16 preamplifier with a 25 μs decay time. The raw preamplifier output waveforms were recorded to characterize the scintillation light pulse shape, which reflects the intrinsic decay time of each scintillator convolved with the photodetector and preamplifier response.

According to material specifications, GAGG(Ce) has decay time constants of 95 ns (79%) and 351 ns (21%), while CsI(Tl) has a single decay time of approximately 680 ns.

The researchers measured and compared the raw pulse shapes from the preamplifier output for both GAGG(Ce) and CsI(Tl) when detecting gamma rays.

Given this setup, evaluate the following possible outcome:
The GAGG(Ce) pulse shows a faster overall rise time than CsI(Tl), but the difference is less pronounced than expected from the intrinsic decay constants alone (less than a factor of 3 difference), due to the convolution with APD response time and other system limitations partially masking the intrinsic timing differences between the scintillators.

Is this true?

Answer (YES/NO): NO